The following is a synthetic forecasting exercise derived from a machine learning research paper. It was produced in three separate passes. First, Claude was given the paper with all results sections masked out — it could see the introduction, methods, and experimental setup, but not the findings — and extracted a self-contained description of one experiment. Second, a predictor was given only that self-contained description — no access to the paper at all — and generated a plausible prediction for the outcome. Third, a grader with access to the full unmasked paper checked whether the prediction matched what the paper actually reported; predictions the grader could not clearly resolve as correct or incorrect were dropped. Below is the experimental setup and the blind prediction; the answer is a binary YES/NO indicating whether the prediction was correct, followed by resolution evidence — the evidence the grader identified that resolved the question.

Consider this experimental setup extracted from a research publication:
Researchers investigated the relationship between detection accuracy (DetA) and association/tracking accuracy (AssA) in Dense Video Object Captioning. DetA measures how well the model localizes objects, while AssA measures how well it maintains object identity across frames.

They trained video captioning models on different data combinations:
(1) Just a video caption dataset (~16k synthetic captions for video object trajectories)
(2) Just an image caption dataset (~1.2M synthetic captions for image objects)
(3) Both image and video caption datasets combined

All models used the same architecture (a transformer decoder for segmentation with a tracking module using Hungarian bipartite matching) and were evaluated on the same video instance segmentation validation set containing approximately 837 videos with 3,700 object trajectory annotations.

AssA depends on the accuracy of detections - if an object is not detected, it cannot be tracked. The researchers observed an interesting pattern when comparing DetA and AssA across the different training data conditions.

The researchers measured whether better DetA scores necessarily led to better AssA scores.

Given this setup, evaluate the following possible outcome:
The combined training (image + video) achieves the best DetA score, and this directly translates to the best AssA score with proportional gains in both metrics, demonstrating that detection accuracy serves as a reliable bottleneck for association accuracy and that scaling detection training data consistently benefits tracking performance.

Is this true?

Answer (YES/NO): NO